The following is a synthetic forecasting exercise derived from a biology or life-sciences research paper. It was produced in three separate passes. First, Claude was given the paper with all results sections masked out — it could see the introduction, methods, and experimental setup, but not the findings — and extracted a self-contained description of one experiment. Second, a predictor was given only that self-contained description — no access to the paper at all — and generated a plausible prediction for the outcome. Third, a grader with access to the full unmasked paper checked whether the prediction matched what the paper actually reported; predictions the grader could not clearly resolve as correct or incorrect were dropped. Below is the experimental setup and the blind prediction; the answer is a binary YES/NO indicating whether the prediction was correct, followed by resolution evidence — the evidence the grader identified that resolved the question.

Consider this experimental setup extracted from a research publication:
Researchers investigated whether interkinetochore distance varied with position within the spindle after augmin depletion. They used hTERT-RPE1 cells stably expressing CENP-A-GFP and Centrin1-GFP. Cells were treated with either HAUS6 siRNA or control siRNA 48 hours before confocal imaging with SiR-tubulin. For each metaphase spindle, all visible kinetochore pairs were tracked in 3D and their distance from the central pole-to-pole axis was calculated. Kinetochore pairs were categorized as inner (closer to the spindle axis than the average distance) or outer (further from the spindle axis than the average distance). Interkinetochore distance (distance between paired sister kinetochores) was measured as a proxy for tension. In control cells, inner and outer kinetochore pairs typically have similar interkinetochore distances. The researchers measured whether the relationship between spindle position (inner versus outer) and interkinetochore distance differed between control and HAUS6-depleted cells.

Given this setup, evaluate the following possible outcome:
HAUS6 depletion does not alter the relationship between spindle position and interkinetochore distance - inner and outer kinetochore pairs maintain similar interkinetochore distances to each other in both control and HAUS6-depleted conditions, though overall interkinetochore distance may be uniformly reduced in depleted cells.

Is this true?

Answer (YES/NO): NO